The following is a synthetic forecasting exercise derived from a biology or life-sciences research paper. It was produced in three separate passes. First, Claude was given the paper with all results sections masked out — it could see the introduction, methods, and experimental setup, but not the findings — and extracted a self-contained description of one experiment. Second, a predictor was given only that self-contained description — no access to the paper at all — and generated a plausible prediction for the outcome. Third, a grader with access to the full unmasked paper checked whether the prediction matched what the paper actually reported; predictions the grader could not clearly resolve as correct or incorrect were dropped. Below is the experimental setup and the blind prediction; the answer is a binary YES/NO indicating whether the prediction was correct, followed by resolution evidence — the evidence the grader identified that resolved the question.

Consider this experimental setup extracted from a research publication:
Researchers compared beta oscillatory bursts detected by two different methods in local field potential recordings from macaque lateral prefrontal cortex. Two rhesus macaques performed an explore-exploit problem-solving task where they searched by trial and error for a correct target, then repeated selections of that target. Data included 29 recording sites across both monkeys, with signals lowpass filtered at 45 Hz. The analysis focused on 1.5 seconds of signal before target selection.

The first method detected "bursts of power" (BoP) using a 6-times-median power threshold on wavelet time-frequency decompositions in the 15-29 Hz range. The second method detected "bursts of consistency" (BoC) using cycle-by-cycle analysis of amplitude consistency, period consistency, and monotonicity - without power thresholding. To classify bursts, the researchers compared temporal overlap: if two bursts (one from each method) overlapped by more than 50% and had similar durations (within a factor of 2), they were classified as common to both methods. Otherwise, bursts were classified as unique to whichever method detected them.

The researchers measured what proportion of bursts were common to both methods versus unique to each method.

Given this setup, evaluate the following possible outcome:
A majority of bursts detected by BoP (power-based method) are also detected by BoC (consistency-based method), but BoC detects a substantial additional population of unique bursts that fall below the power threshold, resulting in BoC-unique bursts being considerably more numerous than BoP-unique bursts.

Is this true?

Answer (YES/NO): NO